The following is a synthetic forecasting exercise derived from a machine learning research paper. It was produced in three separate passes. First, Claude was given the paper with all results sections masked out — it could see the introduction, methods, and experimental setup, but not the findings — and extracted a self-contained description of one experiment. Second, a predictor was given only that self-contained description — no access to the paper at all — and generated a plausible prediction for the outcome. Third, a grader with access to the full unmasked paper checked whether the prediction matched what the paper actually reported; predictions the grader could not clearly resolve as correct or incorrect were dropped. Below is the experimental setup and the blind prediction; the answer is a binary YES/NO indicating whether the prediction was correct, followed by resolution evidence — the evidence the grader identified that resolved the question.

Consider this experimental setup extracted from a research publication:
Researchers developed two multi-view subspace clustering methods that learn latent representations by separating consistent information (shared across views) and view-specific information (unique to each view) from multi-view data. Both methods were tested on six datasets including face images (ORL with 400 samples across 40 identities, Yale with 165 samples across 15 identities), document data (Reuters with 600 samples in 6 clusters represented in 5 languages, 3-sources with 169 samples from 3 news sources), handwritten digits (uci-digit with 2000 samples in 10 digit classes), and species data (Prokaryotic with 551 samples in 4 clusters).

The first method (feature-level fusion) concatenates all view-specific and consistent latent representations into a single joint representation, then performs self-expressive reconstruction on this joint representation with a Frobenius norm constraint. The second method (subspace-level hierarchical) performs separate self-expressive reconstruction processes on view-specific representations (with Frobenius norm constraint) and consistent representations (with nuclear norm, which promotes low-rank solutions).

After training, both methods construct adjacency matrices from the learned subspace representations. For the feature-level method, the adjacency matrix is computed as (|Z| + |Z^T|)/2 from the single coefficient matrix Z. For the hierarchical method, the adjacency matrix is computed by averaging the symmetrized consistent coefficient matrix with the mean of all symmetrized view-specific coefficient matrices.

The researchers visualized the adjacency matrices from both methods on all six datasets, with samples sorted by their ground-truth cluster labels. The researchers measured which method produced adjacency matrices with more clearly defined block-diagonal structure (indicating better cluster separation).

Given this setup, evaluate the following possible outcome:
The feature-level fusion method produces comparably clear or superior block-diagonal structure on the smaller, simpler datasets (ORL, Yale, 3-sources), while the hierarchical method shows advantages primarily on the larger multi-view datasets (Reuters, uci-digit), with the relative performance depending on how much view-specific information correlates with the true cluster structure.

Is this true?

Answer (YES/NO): NO